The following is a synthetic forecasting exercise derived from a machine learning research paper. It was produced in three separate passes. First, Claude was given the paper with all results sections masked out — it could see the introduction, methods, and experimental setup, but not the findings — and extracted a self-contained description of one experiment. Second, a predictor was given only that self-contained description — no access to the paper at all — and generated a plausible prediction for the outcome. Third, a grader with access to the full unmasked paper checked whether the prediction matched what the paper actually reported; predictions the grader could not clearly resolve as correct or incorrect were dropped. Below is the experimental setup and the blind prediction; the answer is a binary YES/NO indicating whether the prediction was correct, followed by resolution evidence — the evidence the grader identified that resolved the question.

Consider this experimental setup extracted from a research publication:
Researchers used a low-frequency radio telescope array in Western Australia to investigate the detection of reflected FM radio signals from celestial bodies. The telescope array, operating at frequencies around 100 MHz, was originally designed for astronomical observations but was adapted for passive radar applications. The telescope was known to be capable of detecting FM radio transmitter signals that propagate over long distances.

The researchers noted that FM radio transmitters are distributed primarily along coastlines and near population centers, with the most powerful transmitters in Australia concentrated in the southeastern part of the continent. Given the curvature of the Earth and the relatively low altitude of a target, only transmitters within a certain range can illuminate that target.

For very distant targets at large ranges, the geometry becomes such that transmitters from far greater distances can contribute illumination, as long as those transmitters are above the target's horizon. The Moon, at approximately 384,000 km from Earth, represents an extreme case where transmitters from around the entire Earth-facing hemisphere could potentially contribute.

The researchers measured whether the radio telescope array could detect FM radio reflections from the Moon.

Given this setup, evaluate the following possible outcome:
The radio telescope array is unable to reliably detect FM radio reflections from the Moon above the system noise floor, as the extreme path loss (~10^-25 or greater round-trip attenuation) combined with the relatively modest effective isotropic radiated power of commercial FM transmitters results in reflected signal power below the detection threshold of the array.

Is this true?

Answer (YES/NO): NO